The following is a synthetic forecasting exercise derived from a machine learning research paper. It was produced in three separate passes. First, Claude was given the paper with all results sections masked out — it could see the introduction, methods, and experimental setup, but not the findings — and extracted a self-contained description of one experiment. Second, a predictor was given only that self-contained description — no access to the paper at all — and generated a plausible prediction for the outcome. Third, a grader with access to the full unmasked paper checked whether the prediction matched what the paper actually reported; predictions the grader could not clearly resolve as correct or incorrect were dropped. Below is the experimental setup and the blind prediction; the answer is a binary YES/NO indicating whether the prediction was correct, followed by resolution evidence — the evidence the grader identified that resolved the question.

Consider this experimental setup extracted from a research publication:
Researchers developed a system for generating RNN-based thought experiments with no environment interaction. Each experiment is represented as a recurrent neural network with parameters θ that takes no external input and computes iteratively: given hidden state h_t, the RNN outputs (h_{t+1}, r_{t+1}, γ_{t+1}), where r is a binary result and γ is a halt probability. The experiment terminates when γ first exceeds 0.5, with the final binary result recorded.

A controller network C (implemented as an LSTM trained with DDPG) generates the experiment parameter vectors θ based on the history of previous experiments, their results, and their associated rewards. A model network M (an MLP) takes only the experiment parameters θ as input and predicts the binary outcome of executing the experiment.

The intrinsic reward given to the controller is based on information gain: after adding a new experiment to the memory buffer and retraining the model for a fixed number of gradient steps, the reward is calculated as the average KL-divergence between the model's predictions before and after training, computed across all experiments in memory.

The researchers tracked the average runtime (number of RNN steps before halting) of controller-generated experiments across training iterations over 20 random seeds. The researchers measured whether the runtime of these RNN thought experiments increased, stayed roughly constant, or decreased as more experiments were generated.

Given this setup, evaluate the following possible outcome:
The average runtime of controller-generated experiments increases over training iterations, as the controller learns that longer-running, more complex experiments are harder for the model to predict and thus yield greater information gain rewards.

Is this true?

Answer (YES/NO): YES